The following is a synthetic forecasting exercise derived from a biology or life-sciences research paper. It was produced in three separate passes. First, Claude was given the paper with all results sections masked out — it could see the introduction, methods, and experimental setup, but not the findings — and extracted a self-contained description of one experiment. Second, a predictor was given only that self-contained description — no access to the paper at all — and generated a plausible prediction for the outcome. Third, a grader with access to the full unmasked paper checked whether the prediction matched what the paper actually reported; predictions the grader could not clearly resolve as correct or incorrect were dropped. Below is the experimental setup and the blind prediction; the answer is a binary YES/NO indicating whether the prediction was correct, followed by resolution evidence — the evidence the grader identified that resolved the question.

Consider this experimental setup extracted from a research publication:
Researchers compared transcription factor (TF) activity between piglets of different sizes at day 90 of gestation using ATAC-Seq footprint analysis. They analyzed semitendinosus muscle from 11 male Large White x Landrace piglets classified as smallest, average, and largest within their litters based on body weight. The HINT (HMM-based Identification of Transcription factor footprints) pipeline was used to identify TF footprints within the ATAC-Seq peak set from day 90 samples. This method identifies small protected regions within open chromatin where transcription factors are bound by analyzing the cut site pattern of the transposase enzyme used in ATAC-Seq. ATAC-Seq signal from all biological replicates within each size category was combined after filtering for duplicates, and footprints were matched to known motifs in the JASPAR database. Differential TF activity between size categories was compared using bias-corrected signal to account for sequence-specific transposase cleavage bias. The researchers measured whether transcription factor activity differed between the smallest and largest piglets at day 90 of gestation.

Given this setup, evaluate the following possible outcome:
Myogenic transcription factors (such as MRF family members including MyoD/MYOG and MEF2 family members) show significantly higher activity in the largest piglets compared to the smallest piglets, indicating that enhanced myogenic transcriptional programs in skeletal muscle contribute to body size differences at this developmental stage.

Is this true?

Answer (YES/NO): NO